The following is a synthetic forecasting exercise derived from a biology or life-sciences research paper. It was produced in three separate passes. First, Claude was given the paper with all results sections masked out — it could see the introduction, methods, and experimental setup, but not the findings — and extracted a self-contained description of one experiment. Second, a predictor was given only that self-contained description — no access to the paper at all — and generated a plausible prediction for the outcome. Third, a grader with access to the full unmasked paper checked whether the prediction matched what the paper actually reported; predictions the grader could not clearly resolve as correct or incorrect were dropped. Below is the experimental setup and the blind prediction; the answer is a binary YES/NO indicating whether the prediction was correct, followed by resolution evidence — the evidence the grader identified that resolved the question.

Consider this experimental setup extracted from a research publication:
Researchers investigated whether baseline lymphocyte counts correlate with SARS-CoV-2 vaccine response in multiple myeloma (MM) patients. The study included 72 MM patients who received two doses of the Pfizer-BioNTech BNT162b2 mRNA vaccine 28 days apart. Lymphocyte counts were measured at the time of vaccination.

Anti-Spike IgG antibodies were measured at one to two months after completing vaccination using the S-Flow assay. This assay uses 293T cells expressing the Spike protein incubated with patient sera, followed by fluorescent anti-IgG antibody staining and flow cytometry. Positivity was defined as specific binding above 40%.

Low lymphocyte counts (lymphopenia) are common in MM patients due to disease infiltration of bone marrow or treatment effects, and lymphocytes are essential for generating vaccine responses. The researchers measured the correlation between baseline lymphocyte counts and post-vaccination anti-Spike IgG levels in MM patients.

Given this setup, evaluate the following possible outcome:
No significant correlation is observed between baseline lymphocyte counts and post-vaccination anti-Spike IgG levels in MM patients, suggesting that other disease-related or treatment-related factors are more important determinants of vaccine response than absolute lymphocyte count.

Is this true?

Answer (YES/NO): YES